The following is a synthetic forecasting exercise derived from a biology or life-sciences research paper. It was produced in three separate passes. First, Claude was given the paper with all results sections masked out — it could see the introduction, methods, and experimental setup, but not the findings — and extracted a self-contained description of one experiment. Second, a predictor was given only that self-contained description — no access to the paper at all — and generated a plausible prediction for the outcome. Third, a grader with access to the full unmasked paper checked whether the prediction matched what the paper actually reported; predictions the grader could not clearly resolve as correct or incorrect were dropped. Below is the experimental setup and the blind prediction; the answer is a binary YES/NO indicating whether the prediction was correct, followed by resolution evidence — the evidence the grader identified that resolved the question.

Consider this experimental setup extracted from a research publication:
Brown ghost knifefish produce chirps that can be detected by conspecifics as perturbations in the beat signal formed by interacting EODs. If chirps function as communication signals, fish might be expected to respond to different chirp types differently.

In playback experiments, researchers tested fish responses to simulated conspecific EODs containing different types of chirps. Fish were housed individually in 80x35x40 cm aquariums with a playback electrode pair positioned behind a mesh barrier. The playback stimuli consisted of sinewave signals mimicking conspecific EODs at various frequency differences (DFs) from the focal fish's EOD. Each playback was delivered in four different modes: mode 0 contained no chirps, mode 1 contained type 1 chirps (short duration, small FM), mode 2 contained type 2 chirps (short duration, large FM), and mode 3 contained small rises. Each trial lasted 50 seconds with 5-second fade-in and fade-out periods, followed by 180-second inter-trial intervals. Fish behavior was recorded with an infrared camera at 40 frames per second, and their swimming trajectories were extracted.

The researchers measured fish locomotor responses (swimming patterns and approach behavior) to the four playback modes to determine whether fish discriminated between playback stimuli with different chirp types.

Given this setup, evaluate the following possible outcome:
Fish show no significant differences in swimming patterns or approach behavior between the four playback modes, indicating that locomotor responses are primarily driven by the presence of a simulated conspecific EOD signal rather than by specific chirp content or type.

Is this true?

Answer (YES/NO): YES